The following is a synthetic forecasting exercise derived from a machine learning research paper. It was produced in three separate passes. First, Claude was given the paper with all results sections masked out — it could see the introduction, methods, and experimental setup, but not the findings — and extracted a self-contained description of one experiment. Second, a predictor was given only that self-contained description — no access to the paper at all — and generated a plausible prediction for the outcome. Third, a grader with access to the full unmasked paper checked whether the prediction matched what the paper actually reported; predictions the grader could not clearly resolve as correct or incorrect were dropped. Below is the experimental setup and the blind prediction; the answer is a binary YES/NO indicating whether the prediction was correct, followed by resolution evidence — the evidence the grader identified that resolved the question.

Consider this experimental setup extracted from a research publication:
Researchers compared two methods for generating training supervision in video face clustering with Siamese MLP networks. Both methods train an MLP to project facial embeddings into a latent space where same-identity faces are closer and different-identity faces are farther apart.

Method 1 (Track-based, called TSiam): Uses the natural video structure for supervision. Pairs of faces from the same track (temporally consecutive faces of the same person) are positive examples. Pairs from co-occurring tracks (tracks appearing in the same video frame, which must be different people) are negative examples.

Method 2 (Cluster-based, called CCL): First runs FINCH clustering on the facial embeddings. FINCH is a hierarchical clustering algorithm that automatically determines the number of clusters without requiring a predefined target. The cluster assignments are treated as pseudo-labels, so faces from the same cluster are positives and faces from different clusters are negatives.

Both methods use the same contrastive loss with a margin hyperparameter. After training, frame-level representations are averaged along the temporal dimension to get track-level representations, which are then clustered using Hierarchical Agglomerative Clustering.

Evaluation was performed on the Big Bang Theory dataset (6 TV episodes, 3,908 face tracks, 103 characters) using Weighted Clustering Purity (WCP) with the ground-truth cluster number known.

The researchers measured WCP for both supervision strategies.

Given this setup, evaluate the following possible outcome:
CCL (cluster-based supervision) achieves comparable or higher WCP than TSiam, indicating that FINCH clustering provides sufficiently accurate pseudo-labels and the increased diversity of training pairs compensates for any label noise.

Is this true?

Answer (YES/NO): NO